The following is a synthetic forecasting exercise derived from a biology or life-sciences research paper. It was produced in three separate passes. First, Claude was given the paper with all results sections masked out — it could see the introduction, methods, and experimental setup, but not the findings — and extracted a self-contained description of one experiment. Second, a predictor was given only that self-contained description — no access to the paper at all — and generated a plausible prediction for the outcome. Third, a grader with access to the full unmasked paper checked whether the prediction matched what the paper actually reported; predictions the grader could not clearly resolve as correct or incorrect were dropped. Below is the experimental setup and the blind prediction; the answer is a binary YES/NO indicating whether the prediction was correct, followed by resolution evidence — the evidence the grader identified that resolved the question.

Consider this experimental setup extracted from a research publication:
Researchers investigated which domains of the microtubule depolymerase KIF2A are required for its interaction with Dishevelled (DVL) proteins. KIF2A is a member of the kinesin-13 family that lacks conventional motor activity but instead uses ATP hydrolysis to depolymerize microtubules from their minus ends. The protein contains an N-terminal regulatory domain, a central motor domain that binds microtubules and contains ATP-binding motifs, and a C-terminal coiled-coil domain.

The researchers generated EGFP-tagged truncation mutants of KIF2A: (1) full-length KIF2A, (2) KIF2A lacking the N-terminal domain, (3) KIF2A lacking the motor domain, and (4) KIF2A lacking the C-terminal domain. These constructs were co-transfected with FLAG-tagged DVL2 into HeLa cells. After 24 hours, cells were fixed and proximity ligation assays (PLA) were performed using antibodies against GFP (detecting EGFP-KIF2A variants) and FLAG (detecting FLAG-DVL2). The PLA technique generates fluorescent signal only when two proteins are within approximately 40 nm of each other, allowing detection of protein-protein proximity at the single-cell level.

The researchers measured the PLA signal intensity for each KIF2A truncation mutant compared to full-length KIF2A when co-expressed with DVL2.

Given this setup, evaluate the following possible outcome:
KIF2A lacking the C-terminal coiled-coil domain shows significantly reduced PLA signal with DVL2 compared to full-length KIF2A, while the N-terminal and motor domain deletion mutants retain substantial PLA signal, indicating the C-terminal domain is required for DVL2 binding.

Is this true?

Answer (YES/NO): NO